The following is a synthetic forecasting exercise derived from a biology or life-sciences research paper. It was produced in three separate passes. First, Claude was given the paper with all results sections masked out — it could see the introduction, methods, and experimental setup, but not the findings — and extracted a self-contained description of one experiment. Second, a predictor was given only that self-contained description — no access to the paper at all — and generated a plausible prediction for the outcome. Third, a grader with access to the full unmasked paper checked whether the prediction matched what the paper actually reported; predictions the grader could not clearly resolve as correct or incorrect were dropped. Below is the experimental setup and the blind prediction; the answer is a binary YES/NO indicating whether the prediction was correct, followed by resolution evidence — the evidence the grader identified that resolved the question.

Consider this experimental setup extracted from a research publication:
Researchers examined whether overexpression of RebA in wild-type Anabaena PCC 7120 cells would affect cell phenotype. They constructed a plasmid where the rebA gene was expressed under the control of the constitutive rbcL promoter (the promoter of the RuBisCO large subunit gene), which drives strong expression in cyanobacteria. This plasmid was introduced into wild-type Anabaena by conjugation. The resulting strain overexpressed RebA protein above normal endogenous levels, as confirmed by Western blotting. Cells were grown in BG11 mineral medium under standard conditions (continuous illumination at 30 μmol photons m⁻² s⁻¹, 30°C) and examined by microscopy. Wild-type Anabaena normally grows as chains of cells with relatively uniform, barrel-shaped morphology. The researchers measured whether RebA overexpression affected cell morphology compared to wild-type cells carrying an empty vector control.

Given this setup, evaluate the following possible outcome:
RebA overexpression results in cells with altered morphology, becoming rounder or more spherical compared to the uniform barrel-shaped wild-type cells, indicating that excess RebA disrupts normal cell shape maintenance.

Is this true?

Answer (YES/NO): NO